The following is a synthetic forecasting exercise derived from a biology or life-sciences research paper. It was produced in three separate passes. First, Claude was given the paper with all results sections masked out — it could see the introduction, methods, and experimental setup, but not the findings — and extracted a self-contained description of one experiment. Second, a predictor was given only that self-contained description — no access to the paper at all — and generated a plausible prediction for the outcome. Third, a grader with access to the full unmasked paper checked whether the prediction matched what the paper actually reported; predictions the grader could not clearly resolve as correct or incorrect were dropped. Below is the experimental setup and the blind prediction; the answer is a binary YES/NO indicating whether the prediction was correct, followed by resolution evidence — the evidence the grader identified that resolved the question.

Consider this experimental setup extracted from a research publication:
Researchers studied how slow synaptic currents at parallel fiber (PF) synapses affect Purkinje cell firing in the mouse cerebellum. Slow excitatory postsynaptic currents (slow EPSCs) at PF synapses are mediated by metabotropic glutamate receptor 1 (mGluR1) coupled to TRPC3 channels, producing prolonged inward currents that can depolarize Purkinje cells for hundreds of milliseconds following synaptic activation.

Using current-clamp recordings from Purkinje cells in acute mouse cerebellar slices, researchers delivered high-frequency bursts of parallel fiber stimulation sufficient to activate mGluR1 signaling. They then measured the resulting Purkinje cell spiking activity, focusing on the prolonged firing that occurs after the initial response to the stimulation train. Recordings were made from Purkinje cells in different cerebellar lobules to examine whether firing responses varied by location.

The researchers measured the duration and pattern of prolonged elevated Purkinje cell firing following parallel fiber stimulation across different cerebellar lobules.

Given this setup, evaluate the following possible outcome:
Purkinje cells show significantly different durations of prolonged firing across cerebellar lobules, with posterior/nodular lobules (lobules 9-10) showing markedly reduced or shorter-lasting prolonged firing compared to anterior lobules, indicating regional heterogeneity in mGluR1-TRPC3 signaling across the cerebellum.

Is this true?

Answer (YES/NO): NO